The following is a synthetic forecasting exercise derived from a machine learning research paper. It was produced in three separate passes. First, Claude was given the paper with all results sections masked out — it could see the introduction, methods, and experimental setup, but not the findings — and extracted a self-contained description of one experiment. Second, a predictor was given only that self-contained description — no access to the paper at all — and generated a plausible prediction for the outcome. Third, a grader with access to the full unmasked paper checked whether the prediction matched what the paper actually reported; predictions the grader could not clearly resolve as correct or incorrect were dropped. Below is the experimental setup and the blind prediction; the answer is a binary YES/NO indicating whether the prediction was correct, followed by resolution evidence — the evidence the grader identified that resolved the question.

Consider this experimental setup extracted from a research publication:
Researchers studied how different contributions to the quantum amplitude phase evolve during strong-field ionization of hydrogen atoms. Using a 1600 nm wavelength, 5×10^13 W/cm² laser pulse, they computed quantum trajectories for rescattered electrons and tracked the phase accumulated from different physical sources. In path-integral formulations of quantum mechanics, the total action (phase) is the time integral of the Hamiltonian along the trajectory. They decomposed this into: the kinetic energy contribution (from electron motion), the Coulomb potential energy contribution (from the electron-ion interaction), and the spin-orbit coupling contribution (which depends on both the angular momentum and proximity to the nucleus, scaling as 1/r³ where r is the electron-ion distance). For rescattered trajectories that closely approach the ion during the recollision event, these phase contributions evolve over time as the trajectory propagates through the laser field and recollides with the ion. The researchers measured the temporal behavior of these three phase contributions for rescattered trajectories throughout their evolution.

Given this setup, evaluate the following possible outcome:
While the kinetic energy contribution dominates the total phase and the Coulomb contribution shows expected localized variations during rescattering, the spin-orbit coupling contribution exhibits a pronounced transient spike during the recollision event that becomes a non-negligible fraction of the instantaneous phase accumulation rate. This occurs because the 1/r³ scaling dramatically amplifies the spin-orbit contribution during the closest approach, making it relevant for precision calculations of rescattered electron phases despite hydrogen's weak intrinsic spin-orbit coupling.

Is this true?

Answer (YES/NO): YES